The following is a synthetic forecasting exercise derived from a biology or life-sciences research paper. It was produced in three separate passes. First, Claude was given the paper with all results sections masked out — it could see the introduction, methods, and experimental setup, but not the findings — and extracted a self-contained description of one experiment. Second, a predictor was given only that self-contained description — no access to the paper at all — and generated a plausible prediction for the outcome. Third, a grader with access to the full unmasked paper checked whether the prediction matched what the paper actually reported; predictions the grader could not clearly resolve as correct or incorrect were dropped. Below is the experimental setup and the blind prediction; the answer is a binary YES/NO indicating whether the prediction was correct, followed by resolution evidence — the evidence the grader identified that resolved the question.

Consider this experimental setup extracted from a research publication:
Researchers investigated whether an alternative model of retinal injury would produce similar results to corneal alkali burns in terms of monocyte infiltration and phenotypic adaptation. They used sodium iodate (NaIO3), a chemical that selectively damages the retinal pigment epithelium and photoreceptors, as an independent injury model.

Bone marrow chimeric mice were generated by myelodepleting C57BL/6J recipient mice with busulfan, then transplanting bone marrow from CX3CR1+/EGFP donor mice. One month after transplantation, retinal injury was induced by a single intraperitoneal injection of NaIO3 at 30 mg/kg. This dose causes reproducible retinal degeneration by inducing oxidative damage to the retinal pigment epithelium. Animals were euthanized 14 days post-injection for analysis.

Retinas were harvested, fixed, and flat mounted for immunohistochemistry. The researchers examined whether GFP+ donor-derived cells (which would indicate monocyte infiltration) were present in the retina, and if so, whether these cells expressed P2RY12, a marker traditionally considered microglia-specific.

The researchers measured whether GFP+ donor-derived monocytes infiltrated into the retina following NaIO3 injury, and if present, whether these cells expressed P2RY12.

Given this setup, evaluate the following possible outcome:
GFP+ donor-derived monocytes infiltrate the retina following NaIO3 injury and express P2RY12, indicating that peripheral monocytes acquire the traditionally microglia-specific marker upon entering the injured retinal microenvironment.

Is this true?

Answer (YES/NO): YES